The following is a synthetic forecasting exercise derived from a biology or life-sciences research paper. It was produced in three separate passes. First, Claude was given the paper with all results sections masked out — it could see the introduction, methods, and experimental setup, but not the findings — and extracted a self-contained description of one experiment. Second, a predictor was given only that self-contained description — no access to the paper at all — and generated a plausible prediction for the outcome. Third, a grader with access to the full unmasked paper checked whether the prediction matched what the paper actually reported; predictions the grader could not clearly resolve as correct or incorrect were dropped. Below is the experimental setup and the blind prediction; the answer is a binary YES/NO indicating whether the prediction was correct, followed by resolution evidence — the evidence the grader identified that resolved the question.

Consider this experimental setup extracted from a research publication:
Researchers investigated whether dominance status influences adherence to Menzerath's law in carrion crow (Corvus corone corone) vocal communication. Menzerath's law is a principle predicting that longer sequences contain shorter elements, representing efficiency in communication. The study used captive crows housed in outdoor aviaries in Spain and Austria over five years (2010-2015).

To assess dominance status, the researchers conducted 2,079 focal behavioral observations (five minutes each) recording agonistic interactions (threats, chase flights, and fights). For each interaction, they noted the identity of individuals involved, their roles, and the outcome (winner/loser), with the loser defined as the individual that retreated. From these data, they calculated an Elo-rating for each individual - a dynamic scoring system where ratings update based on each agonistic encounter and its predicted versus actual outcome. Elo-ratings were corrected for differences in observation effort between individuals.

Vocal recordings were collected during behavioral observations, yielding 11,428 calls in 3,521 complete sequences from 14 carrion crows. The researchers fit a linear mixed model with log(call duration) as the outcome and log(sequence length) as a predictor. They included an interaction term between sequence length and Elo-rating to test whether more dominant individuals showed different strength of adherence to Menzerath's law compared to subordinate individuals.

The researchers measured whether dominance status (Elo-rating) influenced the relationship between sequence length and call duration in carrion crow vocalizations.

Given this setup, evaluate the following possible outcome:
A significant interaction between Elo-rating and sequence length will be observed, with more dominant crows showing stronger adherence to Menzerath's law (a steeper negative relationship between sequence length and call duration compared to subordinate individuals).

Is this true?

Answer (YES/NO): NO